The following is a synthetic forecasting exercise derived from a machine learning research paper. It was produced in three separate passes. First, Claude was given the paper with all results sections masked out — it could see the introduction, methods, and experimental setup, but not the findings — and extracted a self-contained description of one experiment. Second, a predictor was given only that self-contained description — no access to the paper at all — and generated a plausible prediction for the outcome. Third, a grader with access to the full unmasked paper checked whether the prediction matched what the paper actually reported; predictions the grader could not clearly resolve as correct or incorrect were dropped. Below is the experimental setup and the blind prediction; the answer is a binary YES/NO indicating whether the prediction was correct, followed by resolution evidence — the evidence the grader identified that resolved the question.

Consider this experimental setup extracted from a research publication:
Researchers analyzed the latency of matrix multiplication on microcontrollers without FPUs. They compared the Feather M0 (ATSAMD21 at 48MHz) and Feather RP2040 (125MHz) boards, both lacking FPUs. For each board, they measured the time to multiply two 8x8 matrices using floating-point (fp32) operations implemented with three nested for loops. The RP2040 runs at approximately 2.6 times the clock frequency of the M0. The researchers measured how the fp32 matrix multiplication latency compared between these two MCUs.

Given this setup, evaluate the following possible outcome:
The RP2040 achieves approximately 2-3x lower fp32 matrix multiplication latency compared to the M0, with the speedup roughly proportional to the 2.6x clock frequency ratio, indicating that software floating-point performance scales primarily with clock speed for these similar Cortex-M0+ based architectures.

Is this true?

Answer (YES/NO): NO